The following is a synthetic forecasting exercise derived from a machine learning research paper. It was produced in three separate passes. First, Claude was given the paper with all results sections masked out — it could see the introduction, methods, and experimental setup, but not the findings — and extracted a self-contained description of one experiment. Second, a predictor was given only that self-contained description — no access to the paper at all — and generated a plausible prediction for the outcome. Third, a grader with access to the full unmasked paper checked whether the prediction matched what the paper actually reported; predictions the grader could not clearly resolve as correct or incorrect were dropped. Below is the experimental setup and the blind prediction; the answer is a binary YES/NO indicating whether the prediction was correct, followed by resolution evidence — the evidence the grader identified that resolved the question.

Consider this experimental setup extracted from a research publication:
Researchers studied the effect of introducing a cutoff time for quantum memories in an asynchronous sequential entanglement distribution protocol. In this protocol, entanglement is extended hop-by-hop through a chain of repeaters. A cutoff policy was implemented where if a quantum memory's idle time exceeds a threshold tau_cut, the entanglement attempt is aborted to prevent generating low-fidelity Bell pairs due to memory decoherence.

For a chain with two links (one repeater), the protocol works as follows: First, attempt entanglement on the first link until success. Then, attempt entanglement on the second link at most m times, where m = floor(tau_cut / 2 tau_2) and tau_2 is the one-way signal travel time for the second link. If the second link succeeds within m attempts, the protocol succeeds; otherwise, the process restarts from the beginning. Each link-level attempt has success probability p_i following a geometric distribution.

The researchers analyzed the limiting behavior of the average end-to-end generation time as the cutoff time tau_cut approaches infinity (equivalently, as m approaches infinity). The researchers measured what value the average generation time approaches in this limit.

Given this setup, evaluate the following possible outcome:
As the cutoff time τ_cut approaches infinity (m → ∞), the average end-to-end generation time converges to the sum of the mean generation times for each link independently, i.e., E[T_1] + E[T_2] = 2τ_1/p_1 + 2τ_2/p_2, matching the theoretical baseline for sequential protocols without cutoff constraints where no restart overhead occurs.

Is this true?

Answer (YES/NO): YES